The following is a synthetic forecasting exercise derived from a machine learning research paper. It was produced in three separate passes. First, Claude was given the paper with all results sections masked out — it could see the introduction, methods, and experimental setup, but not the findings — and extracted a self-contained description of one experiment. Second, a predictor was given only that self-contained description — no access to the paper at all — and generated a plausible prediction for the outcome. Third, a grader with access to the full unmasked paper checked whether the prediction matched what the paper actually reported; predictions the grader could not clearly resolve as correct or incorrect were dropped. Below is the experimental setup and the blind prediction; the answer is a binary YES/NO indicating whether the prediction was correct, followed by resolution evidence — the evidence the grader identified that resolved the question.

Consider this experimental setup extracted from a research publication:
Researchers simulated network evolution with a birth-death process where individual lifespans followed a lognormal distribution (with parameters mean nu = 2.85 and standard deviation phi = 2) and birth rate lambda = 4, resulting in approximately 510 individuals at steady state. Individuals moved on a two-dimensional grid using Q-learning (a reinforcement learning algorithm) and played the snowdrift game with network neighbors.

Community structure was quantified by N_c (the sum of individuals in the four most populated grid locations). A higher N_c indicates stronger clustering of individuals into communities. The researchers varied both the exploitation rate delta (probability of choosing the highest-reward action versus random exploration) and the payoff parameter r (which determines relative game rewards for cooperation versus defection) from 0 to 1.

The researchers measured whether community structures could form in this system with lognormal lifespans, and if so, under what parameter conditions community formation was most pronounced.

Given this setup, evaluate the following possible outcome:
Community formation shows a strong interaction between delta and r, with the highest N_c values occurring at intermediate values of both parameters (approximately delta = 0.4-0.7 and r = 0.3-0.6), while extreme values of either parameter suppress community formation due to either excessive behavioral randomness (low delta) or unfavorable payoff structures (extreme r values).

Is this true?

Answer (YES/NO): NO